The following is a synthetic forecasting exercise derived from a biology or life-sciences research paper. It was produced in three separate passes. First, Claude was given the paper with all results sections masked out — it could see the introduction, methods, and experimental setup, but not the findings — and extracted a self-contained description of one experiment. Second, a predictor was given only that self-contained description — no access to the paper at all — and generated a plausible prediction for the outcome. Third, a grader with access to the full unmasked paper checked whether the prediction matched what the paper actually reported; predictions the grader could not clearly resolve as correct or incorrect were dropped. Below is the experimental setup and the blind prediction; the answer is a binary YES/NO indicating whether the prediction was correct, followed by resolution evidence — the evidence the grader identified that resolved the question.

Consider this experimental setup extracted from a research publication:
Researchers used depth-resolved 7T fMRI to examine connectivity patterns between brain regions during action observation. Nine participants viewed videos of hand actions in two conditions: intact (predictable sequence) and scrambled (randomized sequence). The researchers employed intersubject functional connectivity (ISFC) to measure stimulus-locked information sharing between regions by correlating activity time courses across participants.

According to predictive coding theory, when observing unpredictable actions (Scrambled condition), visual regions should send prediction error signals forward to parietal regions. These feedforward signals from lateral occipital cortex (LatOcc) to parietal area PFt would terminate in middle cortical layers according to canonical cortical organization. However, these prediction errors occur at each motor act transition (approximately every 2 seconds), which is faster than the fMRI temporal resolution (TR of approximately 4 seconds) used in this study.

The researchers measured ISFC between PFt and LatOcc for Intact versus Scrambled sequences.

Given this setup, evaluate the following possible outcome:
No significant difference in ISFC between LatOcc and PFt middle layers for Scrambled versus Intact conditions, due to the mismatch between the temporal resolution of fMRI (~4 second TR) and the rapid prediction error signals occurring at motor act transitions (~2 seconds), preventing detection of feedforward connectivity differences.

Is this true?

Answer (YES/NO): YES